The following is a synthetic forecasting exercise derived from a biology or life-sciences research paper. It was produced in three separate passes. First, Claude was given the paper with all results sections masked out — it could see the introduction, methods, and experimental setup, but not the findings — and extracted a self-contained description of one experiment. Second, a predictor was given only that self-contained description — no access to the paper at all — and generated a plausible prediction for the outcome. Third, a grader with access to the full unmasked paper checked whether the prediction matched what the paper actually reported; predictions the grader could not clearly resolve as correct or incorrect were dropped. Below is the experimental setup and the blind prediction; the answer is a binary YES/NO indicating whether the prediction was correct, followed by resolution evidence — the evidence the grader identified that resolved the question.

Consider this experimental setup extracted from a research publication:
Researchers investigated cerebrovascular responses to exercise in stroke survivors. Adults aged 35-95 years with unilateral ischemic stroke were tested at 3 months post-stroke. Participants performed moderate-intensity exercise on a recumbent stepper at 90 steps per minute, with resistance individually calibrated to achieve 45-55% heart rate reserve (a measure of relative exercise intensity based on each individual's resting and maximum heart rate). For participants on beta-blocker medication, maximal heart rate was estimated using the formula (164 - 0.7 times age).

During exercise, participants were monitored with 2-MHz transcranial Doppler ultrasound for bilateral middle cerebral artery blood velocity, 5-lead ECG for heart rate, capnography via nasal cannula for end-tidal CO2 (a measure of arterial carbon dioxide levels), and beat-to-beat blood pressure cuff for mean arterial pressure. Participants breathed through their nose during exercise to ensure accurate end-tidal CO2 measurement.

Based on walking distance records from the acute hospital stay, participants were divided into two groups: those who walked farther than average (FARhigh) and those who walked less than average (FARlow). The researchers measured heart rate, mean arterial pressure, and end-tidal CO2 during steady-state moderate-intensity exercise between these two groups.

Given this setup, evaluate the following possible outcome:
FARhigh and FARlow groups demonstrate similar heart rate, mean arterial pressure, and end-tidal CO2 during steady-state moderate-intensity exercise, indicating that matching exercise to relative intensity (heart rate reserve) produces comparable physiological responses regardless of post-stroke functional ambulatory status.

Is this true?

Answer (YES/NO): NO